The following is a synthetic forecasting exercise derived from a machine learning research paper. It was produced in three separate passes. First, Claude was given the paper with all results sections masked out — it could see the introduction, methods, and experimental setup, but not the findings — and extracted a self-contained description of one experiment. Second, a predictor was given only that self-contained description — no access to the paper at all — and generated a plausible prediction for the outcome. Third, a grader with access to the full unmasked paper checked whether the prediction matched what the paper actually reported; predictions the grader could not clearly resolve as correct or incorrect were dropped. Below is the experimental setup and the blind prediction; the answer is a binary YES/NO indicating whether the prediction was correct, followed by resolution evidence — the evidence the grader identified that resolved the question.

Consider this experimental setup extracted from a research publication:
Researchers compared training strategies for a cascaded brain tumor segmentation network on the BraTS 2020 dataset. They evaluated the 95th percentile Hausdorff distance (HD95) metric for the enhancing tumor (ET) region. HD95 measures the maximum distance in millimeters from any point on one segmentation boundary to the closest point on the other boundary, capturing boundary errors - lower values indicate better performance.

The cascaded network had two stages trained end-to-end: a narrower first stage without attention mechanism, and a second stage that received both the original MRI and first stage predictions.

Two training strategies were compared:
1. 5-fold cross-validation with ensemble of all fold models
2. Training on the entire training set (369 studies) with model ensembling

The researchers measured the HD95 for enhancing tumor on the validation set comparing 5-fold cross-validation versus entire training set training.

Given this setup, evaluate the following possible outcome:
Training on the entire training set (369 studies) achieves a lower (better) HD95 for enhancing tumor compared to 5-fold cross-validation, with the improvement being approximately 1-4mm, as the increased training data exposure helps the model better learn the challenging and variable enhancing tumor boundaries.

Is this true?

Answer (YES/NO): NO